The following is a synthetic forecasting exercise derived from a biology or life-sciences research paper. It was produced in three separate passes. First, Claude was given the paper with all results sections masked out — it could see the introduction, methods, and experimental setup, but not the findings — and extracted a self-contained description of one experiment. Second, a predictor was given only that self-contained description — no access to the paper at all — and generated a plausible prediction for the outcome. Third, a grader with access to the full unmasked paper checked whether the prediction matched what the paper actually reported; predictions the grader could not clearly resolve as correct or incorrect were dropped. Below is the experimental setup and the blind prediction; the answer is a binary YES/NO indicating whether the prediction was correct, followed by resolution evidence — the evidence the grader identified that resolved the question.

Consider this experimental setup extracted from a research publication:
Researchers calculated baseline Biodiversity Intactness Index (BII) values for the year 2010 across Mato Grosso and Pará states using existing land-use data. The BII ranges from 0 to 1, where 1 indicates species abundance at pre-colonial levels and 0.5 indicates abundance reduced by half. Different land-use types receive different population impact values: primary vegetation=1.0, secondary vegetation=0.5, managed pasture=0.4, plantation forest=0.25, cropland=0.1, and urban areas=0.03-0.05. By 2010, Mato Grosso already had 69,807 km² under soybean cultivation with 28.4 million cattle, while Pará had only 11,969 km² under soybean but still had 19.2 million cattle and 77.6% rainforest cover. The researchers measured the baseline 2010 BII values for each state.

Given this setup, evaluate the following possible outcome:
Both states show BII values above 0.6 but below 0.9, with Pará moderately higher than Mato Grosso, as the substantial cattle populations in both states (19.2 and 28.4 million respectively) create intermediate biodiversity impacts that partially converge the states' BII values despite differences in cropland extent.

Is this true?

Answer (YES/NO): NO